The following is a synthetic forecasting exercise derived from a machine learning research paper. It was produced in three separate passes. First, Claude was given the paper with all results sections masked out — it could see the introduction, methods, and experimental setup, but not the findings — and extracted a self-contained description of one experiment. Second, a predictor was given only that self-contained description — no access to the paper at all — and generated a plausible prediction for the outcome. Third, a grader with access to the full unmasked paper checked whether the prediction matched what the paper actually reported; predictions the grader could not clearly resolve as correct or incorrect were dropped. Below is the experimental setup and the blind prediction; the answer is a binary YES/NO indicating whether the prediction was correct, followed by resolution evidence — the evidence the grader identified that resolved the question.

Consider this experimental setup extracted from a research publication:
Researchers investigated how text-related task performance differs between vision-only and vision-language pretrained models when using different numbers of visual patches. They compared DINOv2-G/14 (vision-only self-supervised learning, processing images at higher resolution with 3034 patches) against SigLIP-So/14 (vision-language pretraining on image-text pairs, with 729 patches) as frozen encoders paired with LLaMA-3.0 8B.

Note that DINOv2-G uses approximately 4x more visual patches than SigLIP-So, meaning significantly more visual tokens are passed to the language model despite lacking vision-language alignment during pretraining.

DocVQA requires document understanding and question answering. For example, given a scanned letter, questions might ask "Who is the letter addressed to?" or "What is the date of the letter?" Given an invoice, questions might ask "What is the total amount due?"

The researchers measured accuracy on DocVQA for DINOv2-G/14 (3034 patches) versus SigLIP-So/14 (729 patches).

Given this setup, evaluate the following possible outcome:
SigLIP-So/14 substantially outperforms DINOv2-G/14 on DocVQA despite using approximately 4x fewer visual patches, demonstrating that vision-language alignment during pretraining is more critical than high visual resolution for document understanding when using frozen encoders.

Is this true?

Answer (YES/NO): YES